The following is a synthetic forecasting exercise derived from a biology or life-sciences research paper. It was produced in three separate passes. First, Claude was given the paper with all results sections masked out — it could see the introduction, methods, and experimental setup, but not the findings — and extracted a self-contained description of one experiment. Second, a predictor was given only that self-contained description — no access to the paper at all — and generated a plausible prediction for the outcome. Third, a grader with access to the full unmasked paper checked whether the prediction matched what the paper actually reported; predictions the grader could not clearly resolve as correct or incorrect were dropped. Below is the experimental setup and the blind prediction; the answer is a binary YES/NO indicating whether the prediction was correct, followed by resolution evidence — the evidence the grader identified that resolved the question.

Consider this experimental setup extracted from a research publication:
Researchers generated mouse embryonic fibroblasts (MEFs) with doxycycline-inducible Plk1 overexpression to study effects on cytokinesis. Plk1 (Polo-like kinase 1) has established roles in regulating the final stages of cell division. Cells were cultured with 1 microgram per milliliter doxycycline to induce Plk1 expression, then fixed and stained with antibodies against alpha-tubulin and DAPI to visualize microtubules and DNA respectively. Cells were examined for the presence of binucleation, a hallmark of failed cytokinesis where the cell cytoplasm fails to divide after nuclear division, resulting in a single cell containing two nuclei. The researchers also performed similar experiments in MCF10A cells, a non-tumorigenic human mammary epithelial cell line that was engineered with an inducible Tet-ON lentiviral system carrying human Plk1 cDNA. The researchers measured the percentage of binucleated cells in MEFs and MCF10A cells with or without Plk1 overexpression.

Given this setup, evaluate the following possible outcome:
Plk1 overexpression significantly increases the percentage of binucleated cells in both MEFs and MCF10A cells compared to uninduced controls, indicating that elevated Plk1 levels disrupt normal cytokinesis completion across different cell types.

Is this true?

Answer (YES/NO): YES